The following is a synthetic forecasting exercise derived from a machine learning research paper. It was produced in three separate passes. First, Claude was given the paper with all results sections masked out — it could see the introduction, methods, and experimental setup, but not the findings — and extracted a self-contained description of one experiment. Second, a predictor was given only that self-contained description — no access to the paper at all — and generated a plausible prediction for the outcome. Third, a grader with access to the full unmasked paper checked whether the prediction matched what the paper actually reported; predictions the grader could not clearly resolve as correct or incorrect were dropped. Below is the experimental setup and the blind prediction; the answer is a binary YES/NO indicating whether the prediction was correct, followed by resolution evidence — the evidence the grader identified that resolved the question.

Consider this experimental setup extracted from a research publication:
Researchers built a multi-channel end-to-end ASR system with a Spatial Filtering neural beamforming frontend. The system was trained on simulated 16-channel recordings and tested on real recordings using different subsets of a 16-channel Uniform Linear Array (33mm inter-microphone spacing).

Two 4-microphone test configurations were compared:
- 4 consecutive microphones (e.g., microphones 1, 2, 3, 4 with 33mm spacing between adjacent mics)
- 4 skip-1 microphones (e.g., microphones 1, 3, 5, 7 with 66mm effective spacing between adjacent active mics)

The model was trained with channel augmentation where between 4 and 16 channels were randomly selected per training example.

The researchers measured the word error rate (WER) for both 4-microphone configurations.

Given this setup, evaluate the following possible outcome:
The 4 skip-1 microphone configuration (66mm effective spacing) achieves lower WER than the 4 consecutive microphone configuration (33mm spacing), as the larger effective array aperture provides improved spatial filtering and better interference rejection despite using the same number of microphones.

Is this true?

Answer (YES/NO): YES